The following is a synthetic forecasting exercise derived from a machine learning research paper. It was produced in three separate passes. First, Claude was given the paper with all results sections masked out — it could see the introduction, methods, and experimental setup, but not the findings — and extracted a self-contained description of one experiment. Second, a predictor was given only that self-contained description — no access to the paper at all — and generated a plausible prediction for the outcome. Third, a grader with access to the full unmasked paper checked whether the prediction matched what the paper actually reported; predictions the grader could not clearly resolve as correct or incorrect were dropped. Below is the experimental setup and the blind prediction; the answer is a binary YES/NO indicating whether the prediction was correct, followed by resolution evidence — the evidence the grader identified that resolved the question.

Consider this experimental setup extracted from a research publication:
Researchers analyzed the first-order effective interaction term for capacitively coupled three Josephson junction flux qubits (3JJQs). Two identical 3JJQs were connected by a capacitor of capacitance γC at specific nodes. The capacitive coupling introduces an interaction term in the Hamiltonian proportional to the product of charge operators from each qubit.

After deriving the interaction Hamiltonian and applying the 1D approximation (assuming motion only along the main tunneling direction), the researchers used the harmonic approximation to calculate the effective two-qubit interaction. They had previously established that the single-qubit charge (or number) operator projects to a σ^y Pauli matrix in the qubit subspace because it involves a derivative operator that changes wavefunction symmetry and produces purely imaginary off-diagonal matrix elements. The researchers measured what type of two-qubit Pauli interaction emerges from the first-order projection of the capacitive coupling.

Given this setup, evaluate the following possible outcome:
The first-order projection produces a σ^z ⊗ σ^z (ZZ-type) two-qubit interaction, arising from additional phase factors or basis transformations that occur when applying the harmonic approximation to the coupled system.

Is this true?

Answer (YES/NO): NO